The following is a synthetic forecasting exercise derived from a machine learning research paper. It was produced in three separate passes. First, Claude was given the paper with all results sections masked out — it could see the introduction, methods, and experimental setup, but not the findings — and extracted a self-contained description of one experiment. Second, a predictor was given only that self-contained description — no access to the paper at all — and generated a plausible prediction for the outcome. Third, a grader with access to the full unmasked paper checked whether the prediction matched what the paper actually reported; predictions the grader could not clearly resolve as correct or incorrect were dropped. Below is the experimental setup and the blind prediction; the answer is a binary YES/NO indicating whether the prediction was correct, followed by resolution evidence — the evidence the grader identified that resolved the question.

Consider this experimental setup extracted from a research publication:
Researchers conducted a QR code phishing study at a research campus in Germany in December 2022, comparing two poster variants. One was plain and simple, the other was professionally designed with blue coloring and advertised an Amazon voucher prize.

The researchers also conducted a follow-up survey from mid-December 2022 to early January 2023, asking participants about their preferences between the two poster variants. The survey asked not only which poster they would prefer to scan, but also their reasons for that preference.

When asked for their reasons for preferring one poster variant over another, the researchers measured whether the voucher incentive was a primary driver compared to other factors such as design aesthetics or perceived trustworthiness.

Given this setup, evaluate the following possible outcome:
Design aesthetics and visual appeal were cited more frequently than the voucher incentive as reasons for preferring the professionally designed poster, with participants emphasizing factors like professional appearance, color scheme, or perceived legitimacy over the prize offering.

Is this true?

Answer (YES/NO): NO